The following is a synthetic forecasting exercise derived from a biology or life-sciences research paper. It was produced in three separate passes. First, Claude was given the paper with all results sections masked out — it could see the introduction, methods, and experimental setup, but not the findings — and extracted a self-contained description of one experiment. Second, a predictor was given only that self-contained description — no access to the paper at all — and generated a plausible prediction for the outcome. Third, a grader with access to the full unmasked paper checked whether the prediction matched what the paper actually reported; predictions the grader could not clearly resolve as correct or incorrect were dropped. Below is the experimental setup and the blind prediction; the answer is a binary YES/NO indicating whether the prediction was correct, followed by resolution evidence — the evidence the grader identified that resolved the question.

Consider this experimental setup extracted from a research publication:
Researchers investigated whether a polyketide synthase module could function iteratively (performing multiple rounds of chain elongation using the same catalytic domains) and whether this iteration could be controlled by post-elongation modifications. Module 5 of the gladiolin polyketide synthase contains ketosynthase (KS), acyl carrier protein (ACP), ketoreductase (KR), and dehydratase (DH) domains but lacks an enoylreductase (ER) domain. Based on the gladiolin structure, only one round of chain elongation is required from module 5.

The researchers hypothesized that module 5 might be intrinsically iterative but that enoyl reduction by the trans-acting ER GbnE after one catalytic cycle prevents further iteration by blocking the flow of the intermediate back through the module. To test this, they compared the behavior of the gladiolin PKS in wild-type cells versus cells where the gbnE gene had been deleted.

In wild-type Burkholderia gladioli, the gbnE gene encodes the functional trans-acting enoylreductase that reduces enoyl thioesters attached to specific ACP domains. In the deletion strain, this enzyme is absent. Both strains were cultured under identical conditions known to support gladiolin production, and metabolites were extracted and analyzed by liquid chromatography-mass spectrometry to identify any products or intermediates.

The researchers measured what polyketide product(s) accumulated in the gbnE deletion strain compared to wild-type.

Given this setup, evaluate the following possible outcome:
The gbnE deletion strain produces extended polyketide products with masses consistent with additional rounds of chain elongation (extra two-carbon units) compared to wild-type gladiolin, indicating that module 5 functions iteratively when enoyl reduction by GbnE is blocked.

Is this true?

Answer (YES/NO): NO